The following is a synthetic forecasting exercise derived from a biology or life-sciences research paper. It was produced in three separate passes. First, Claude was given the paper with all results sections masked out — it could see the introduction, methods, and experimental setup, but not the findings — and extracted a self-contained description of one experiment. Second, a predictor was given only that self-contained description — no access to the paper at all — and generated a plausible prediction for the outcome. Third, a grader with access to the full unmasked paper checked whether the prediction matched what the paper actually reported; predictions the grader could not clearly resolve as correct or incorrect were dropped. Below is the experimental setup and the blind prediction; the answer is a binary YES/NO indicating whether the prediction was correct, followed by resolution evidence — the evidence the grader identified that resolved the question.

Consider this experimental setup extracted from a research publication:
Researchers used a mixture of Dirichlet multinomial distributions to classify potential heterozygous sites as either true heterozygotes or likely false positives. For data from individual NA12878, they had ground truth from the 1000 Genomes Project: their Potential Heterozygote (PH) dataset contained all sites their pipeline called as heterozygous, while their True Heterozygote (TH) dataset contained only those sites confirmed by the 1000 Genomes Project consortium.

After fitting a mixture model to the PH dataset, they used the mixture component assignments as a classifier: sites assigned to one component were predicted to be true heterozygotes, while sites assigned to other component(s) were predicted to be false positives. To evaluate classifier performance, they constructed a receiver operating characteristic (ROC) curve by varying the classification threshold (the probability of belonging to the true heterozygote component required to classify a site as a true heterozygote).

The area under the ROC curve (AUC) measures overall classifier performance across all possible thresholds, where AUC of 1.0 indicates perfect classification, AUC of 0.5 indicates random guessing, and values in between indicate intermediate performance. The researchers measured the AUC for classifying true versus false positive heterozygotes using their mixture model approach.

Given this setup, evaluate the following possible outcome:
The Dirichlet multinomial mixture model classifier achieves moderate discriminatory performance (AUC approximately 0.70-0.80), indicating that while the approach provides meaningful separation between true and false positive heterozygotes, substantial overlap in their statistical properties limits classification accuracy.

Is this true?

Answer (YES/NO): NO